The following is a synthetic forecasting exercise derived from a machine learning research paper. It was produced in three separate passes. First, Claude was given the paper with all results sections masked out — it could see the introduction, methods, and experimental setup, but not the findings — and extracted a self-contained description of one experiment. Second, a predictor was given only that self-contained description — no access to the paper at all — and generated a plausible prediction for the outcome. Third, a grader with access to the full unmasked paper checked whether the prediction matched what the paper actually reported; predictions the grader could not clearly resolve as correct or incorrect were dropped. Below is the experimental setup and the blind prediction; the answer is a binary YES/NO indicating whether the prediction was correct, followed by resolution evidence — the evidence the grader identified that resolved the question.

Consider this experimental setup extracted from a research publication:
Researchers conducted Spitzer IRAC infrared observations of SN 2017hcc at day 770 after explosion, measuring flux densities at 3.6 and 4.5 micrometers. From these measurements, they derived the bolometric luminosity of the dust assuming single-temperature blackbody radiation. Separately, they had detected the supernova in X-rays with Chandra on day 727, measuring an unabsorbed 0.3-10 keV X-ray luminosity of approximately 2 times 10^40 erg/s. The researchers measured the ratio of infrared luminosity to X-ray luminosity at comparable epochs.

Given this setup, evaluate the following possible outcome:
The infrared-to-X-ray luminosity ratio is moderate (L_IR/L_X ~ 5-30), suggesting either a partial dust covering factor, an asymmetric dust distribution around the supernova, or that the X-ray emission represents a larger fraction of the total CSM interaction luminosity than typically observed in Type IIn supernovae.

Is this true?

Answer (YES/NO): NO